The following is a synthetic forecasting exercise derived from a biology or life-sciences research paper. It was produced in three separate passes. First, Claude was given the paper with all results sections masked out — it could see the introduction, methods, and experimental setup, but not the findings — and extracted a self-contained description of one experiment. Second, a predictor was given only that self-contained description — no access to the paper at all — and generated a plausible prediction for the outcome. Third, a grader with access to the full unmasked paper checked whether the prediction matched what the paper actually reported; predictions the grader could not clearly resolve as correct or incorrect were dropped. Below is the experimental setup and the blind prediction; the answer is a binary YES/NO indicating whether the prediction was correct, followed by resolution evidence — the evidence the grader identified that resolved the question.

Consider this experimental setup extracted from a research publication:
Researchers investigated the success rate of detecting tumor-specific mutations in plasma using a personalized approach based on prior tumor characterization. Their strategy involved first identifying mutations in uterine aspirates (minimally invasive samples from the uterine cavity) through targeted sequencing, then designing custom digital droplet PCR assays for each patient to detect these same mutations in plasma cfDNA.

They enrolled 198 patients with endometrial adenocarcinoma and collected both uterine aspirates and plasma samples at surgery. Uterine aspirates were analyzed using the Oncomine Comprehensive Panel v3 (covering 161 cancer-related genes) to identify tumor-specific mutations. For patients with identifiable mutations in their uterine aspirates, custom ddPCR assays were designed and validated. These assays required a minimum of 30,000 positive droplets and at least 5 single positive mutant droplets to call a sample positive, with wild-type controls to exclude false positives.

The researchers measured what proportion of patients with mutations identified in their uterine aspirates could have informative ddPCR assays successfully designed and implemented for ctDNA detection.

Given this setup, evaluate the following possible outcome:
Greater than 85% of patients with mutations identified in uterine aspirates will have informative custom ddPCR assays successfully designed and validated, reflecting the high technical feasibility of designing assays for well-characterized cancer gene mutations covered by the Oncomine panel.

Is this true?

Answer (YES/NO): YES